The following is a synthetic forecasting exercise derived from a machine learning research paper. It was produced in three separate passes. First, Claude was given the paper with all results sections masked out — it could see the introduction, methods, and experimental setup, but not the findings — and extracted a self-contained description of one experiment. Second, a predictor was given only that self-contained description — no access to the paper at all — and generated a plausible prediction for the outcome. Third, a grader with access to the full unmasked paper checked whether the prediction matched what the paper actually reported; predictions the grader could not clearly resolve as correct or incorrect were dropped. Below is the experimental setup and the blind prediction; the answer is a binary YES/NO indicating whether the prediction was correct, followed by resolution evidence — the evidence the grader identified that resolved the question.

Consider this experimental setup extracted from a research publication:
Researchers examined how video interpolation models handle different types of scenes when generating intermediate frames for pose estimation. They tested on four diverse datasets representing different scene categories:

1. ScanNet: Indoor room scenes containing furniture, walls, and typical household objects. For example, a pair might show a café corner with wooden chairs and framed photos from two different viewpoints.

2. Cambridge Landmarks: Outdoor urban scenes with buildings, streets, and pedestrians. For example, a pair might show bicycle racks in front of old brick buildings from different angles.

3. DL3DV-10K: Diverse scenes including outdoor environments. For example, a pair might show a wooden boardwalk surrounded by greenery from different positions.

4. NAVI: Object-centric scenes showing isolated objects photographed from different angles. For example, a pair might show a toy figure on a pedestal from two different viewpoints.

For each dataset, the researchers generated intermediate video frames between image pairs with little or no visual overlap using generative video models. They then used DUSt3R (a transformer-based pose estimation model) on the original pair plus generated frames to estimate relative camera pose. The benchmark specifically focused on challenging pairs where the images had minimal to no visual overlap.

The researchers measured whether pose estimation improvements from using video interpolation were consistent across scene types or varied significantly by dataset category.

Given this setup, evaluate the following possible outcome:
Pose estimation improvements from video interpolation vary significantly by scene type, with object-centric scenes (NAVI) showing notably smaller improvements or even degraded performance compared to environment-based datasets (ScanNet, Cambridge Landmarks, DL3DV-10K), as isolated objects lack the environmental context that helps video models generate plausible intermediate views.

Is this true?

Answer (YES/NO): NO